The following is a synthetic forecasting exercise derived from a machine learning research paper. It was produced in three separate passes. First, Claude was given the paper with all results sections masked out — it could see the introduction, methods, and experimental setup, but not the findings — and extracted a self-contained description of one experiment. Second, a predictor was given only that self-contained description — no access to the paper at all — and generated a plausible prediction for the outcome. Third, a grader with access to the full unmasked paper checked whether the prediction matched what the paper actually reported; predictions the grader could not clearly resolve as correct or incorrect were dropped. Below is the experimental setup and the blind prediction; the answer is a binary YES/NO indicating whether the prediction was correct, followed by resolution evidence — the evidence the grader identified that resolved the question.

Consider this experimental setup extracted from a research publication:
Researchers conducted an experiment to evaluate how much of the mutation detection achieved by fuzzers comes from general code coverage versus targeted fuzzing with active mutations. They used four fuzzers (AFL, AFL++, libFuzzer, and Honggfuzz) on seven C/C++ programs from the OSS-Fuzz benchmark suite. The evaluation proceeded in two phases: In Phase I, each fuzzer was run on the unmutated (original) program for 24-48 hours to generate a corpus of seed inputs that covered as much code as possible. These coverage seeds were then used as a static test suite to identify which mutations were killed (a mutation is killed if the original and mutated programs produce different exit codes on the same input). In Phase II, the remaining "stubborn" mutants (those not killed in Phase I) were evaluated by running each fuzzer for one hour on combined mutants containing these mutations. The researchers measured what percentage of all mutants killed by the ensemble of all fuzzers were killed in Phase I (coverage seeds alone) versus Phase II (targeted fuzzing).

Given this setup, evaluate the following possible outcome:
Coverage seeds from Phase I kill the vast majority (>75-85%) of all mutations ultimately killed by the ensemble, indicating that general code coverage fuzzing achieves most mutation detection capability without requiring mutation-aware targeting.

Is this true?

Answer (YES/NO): YES